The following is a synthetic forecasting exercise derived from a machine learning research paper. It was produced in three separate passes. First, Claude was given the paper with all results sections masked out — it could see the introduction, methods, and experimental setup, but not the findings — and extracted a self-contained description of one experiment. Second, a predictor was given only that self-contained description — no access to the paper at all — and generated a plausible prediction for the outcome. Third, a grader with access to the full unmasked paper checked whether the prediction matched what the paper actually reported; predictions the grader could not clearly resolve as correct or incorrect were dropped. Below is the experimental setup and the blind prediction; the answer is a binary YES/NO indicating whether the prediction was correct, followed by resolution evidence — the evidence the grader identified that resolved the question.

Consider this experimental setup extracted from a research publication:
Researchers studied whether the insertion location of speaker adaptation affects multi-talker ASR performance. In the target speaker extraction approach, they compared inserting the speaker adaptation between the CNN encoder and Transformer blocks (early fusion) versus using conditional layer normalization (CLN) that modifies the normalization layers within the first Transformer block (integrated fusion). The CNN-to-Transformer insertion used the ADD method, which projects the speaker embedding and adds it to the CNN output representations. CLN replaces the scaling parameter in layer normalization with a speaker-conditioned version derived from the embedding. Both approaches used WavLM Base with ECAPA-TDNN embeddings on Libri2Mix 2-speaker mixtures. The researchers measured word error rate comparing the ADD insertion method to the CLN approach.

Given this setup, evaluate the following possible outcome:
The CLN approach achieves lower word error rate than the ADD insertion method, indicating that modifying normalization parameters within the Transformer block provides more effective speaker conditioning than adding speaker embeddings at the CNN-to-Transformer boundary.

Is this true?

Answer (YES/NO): YES